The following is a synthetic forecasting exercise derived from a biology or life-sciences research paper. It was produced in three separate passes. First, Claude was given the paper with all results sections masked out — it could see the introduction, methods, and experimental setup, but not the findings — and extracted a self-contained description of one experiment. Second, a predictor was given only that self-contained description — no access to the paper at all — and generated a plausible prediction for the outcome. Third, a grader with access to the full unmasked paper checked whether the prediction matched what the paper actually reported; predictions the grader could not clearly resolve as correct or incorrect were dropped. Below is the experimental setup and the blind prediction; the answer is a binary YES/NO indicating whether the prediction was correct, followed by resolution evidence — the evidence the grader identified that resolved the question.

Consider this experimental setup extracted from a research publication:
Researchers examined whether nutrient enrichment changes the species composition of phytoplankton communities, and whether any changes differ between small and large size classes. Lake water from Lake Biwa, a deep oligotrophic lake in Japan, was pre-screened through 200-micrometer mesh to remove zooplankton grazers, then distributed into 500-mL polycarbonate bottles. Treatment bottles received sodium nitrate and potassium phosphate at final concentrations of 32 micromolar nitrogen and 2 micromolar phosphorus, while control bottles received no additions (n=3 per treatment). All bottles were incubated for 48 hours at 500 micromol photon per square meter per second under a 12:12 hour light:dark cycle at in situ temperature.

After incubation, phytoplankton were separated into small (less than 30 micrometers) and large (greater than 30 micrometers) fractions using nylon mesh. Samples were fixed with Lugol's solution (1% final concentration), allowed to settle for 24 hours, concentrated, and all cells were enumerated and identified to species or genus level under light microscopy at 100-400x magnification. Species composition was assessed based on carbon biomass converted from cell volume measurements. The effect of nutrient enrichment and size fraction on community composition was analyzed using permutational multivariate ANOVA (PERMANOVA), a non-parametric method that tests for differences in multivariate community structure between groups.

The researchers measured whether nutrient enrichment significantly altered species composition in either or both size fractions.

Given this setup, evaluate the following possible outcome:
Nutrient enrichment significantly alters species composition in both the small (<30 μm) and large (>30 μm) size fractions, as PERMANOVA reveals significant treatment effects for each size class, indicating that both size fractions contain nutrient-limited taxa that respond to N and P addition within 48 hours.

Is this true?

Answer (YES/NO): NO